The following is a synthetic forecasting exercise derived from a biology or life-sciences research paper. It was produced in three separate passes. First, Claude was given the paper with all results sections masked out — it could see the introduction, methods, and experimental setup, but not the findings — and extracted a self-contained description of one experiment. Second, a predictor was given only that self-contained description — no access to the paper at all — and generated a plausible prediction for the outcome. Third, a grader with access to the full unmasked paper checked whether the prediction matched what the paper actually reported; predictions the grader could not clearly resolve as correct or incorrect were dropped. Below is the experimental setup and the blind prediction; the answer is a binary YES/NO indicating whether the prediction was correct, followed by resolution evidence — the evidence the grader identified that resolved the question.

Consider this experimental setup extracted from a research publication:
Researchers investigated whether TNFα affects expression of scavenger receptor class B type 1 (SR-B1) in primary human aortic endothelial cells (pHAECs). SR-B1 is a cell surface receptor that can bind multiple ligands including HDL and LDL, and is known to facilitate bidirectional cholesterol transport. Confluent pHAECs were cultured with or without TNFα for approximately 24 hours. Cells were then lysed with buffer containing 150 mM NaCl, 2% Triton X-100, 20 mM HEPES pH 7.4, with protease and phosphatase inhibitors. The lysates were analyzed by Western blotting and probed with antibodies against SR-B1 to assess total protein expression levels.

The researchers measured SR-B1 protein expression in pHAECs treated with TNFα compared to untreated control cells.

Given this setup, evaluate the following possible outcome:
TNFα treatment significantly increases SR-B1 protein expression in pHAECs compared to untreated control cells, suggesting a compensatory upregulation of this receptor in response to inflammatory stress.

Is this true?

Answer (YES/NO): NO